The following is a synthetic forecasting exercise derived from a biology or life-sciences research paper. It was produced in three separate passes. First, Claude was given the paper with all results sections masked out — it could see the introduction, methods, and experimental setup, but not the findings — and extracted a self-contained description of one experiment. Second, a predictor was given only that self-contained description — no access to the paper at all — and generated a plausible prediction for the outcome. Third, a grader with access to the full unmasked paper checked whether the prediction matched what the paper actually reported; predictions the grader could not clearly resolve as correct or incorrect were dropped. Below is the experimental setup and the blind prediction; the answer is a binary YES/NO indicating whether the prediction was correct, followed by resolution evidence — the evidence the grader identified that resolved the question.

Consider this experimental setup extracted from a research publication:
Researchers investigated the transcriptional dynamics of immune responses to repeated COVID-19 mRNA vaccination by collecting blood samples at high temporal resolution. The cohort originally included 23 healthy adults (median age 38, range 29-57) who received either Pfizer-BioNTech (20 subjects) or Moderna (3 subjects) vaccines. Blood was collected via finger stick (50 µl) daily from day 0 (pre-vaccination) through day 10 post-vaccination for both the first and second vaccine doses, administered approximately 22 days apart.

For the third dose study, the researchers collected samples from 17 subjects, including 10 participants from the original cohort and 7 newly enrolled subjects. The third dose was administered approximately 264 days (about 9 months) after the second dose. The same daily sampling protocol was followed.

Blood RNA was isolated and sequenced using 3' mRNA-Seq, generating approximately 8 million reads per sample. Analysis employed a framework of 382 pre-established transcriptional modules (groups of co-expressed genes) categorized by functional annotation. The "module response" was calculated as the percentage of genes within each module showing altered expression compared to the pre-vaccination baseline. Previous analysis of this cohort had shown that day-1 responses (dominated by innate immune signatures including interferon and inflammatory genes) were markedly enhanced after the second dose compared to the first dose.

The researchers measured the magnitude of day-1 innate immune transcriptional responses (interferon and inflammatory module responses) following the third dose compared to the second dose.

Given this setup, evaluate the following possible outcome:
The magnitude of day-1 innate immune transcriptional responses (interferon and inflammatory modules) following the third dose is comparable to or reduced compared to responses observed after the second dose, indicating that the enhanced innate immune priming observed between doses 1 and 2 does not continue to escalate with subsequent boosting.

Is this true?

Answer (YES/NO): YES